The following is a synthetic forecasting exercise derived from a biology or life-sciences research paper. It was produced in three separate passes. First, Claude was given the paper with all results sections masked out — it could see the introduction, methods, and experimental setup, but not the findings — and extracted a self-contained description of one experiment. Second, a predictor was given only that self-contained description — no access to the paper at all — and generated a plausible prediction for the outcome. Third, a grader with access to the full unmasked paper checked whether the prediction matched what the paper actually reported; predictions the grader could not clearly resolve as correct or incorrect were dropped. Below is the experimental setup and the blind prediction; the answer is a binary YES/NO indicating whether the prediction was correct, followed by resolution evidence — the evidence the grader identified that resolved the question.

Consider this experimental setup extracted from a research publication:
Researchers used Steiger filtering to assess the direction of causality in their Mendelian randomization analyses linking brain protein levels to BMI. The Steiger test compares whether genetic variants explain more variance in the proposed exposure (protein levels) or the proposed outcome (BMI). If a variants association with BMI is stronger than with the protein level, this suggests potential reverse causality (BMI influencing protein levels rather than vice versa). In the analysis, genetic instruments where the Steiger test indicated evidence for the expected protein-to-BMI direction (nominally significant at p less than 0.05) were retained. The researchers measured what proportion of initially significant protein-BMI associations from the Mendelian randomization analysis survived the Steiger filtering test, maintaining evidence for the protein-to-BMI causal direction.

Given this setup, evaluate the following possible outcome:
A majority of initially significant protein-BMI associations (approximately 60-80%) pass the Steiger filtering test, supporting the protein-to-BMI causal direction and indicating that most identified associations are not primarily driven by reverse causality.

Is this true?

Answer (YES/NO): NO